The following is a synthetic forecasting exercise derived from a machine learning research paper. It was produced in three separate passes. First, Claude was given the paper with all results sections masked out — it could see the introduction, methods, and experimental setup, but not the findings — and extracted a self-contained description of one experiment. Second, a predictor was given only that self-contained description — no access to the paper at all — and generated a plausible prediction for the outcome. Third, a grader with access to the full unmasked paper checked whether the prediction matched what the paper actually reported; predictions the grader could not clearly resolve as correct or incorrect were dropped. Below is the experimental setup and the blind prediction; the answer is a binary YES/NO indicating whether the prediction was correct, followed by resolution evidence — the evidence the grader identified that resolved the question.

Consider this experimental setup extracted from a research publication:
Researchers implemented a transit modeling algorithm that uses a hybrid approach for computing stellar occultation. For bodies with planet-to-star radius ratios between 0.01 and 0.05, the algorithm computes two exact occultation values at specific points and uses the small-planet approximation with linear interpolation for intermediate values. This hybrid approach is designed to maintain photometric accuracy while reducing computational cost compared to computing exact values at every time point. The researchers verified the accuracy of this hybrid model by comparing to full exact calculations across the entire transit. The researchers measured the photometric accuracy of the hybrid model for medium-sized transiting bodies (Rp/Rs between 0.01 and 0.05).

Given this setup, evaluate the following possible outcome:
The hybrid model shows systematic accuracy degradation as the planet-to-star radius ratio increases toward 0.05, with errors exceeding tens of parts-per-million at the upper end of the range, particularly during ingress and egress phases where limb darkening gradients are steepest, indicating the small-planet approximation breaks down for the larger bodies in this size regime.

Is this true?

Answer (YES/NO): NO